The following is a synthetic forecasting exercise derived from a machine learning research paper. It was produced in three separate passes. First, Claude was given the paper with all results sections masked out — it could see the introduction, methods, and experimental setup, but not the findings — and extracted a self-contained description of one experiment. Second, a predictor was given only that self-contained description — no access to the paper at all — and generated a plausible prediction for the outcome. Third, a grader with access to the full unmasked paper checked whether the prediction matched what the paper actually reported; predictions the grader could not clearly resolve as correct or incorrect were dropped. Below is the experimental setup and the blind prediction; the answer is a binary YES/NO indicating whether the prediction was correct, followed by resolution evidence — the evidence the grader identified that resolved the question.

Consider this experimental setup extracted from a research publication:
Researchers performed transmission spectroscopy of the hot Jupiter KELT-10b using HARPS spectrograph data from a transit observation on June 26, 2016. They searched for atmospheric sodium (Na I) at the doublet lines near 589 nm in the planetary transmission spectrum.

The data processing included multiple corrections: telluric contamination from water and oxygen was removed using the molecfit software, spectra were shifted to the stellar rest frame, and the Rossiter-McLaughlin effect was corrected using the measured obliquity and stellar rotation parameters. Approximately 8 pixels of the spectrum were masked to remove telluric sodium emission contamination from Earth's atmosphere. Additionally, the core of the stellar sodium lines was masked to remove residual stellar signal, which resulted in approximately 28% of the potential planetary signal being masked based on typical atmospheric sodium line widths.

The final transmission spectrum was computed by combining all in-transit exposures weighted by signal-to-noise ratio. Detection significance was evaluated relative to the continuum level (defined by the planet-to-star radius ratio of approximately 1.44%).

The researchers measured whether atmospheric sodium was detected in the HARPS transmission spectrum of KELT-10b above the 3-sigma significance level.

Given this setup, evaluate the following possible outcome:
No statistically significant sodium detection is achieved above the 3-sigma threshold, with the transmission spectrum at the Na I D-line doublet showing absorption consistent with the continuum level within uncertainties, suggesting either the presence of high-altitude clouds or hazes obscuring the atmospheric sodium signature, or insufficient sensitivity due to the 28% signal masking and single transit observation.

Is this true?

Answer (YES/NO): NO